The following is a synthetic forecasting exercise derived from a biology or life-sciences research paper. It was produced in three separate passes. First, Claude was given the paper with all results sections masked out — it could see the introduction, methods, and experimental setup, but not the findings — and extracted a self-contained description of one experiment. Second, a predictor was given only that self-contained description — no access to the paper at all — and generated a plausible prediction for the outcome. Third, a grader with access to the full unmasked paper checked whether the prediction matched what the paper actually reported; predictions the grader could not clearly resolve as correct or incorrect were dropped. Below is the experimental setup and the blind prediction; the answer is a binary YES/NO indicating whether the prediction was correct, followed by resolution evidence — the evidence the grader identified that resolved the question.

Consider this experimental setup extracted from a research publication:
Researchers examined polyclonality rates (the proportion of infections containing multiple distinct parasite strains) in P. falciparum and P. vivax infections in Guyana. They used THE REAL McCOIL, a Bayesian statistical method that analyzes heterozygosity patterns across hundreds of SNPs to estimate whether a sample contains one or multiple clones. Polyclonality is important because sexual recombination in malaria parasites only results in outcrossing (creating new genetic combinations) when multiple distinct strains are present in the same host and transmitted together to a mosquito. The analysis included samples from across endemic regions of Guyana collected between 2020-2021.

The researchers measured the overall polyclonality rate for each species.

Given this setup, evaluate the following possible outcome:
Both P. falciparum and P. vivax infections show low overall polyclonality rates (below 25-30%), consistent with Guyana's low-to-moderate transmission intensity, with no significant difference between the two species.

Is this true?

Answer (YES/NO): NO